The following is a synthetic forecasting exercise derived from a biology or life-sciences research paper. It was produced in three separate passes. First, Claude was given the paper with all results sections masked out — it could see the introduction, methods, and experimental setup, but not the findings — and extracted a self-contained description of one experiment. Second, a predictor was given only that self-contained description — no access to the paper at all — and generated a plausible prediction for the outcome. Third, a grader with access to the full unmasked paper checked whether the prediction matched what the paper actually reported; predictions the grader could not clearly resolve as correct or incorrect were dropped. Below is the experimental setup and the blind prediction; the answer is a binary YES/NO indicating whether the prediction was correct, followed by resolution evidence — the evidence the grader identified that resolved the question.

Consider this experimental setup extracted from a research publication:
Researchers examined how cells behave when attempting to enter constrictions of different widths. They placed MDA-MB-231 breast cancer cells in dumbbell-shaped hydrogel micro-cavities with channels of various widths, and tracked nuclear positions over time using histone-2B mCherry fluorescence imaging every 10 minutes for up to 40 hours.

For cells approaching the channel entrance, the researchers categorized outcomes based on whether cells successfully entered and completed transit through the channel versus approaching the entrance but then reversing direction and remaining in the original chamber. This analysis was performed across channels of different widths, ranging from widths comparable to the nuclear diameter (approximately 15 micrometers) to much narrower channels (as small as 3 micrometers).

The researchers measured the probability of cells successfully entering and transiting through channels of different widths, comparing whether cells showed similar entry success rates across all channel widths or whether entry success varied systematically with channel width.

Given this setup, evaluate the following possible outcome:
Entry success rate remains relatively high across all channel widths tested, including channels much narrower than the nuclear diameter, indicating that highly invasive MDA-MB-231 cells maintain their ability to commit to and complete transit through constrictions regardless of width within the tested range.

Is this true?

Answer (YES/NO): NO